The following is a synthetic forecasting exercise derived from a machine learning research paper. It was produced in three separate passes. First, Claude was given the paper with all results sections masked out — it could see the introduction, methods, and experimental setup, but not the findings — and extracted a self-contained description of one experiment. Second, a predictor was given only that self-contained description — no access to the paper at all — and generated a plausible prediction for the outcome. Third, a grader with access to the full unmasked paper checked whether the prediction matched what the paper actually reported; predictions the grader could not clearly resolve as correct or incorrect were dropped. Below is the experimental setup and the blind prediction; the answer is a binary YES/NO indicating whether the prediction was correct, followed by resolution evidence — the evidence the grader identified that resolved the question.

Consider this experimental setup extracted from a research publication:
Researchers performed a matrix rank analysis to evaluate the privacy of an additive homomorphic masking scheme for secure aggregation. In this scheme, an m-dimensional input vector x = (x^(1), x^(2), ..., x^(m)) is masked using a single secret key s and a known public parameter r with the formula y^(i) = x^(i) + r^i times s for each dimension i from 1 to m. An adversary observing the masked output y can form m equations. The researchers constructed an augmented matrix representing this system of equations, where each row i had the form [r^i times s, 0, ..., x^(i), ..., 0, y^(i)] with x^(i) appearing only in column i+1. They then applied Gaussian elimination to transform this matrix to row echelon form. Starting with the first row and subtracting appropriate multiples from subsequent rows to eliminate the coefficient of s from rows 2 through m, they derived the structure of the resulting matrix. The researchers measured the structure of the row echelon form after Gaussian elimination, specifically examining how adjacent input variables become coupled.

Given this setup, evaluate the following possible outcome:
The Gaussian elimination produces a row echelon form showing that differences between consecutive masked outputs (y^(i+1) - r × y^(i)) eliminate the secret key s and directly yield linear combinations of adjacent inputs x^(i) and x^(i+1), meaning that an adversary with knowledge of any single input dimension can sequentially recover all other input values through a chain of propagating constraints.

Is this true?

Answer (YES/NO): NO